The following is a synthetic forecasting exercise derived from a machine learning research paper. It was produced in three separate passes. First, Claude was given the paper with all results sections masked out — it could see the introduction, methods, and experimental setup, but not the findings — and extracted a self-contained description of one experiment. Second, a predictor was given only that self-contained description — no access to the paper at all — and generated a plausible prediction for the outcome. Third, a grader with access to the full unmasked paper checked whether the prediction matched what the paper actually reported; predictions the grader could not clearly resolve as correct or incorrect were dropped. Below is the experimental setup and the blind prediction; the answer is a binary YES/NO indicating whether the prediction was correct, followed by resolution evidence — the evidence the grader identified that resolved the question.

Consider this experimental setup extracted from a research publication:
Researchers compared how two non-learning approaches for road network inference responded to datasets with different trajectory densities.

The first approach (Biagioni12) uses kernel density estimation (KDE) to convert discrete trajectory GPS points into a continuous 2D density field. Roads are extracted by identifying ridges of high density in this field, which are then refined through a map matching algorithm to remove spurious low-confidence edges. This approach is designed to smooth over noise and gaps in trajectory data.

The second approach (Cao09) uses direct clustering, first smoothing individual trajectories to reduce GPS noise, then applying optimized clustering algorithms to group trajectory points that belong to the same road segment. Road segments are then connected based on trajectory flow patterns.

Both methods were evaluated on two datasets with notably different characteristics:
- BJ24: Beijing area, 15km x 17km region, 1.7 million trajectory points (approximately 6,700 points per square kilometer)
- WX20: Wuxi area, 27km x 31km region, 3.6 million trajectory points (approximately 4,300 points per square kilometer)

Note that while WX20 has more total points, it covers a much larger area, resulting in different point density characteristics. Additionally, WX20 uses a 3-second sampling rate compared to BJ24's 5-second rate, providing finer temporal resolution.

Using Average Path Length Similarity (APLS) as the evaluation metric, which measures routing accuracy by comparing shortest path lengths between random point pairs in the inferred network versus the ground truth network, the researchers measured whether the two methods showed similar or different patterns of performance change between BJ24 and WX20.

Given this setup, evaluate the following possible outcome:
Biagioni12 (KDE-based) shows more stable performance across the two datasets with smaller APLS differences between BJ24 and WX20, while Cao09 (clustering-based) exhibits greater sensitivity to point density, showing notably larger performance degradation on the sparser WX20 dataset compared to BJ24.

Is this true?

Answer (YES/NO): NO